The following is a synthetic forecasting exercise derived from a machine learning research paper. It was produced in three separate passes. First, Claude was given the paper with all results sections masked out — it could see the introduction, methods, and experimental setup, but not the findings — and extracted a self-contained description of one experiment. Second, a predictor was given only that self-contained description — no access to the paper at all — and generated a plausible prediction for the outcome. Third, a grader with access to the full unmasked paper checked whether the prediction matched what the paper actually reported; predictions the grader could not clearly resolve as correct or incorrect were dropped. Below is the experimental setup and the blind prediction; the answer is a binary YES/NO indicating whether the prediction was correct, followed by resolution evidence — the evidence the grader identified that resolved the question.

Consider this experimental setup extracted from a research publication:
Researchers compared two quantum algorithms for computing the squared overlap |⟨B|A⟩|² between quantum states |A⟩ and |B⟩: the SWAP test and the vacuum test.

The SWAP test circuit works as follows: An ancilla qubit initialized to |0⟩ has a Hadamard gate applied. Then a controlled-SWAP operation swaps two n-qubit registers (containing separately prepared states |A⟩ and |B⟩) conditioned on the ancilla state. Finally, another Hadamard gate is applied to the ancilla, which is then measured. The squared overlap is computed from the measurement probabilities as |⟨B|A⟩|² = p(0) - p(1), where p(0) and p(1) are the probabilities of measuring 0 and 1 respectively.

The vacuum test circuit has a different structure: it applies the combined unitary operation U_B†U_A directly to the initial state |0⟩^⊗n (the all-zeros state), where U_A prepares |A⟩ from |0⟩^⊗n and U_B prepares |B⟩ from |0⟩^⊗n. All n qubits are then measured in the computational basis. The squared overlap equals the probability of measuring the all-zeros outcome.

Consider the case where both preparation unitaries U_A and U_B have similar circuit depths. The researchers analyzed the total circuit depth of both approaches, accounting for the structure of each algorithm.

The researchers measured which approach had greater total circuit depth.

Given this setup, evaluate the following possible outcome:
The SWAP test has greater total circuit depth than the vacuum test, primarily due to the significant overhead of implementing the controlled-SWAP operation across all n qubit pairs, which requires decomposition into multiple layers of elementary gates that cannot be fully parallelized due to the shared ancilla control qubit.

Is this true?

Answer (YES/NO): NO